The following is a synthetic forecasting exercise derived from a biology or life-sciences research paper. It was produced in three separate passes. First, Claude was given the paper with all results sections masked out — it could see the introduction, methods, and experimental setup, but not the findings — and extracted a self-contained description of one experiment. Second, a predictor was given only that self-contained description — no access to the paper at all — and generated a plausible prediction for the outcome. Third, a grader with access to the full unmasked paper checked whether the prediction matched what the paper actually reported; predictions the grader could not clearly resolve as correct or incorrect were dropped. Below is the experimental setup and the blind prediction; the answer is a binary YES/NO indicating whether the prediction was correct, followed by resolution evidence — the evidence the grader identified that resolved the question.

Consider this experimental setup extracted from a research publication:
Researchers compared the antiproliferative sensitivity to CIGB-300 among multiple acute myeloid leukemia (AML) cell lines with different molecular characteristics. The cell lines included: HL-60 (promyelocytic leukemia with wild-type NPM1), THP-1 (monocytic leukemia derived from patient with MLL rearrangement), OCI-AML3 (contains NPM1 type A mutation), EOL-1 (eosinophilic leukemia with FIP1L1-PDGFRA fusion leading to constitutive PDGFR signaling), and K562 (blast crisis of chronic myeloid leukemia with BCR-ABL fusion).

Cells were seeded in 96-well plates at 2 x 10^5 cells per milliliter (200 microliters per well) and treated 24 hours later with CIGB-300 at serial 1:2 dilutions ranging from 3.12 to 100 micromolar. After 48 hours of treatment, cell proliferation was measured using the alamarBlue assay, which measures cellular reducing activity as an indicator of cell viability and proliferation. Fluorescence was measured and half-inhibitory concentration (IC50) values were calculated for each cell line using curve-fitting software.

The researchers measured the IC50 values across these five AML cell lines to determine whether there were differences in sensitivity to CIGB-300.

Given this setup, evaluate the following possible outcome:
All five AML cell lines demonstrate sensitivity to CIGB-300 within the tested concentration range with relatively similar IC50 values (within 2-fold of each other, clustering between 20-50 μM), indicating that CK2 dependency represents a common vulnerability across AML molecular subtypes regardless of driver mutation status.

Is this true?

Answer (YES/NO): YES